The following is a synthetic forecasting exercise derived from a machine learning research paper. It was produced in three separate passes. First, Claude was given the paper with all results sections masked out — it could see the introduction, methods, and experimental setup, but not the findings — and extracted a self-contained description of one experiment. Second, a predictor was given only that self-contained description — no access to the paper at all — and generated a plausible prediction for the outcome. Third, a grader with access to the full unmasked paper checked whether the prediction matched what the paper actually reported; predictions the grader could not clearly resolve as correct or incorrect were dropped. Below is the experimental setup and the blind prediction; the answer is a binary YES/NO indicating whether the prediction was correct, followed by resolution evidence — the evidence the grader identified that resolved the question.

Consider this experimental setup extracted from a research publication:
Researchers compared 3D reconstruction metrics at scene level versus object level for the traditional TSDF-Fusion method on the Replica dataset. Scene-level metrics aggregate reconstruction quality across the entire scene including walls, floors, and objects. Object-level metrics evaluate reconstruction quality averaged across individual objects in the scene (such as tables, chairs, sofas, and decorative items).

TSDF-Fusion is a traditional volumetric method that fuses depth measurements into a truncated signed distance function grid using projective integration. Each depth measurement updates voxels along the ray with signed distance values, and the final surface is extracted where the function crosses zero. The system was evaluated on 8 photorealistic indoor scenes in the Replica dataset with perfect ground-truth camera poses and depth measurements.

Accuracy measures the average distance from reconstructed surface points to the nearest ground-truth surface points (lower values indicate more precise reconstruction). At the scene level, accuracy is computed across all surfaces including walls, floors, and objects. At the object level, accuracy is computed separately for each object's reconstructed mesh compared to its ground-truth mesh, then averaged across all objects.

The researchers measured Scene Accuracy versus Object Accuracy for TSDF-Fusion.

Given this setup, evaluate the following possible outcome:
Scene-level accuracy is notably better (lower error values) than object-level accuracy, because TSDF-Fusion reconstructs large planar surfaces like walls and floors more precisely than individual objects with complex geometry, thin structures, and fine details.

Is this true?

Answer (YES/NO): NO